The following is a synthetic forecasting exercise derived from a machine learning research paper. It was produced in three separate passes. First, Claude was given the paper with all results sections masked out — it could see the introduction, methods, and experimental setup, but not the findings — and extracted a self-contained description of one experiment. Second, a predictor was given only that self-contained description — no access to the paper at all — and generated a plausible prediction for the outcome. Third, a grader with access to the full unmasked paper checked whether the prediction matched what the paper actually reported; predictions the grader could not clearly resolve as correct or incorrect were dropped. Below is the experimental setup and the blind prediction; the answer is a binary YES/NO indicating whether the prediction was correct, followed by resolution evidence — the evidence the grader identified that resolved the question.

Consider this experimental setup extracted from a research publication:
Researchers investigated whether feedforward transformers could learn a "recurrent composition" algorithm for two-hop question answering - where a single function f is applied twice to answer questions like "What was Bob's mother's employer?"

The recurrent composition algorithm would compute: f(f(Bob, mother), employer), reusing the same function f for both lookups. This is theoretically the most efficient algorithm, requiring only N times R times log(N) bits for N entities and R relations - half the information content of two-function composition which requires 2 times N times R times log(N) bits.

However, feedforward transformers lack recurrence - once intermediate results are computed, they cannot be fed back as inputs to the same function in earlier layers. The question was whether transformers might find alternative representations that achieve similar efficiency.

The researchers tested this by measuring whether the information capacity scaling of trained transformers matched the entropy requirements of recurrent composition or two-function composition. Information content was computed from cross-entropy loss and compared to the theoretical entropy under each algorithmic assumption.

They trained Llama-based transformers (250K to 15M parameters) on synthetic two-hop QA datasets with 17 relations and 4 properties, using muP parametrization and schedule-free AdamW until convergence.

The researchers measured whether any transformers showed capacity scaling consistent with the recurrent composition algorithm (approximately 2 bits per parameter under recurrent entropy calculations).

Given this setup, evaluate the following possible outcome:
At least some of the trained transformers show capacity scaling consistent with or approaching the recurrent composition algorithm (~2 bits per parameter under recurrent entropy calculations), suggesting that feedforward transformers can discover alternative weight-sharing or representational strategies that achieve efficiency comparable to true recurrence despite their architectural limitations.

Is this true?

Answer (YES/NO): NO